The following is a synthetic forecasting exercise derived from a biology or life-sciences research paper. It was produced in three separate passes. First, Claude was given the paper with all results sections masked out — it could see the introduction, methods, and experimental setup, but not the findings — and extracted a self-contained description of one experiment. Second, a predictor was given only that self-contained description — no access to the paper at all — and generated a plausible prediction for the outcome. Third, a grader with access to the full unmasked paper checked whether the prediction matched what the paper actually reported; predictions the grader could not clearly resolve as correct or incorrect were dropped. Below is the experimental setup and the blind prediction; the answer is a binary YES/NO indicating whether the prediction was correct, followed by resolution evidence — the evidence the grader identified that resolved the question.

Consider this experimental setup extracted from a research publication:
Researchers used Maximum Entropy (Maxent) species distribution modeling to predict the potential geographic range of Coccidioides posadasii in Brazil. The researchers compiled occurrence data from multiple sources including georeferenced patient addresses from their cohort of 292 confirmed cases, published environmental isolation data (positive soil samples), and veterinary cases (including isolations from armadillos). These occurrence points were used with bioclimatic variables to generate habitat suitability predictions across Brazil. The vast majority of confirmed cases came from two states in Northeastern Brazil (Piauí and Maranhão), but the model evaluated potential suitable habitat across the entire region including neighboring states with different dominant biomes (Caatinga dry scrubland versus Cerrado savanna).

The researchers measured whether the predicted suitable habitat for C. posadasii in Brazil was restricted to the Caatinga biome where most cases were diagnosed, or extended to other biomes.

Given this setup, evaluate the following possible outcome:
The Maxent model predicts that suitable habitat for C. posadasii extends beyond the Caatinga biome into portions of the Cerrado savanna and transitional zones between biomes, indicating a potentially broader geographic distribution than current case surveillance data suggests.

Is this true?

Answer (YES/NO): YES